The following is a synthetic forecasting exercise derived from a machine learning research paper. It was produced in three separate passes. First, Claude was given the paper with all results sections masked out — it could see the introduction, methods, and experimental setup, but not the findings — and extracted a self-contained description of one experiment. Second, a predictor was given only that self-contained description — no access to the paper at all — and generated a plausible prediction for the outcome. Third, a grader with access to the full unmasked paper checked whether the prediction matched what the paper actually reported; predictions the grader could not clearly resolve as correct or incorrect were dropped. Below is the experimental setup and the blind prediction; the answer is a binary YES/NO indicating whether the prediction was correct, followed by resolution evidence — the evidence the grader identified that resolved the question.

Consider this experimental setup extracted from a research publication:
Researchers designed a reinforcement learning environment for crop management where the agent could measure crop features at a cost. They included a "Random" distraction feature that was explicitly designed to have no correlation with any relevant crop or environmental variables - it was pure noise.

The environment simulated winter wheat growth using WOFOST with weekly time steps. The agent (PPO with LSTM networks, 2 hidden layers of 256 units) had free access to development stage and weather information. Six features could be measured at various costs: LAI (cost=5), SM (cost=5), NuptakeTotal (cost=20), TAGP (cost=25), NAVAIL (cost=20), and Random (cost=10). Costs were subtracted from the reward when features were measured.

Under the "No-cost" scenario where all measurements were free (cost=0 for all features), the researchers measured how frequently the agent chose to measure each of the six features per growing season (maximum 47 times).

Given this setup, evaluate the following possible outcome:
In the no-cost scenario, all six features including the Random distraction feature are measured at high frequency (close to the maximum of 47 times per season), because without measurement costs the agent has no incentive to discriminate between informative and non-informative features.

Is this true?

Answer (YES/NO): NO